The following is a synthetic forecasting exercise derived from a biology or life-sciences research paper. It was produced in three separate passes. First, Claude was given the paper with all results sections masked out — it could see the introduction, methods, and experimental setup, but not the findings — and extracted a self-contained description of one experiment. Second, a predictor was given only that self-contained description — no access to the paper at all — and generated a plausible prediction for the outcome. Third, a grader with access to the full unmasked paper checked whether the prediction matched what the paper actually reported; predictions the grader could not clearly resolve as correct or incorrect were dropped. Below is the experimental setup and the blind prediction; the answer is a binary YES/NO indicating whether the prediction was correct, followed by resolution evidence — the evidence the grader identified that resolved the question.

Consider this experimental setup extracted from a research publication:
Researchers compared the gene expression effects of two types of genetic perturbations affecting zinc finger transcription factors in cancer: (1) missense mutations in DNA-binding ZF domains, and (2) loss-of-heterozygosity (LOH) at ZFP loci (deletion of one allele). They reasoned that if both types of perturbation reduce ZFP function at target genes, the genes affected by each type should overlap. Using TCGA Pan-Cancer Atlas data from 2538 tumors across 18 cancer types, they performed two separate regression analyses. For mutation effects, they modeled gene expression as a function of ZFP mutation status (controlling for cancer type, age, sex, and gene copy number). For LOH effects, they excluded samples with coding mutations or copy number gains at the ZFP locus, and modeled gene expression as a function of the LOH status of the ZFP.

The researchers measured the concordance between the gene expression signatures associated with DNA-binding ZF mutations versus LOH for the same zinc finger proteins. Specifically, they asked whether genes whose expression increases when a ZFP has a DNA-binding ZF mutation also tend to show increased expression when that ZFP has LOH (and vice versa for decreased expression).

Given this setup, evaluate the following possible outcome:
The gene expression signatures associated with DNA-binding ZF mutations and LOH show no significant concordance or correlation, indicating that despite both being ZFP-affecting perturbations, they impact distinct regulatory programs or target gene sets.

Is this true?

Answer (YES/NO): NO